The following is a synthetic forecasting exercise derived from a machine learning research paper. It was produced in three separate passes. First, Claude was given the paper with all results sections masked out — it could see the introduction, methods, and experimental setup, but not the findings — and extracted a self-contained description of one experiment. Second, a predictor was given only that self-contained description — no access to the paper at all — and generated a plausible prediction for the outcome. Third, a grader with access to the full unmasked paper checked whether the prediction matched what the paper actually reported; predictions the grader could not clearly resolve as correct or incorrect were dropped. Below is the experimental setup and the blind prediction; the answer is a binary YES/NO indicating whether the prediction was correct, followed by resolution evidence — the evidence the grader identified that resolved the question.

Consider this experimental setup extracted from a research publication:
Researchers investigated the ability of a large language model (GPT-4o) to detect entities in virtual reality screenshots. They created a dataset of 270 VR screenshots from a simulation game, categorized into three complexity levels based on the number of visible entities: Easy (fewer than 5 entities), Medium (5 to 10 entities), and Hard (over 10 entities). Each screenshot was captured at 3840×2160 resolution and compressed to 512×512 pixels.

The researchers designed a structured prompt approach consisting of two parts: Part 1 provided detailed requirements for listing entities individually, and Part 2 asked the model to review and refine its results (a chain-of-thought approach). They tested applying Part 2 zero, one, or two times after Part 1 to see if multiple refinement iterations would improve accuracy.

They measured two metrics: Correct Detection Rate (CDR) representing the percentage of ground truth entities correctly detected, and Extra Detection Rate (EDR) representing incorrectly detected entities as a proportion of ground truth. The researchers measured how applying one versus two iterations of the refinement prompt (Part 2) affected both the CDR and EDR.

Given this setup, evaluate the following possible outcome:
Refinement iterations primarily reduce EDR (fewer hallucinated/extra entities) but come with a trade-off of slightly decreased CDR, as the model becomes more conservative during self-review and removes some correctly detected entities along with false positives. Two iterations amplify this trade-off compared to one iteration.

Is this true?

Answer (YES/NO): NO